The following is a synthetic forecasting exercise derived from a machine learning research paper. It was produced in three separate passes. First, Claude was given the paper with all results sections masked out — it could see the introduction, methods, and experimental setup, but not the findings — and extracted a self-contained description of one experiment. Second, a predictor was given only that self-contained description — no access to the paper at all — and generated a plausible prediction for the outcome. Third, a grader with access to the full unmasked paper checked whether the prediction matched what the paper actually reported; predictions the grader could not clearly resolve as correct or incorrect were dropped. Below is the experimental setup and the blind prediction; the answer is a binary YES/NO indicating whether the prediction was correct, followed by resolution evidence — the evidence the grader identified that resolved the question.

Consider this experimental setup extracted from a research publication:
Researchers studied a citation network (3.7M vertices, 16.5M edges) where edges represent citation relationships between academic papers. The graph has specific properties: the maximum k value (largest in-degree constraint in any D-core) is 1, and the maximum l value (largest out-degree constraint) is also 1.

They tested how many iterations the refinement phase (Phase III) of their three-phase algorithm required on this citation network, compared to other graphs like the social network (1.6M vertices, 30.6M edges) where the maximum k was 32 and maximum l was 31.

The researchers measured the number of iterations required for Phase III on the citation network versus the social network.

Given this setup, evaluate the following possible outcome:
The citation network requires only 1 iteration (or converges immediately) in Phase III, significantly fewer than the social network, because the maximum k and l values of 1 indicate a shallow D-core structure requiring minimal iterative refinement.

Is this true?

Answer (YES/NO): NO